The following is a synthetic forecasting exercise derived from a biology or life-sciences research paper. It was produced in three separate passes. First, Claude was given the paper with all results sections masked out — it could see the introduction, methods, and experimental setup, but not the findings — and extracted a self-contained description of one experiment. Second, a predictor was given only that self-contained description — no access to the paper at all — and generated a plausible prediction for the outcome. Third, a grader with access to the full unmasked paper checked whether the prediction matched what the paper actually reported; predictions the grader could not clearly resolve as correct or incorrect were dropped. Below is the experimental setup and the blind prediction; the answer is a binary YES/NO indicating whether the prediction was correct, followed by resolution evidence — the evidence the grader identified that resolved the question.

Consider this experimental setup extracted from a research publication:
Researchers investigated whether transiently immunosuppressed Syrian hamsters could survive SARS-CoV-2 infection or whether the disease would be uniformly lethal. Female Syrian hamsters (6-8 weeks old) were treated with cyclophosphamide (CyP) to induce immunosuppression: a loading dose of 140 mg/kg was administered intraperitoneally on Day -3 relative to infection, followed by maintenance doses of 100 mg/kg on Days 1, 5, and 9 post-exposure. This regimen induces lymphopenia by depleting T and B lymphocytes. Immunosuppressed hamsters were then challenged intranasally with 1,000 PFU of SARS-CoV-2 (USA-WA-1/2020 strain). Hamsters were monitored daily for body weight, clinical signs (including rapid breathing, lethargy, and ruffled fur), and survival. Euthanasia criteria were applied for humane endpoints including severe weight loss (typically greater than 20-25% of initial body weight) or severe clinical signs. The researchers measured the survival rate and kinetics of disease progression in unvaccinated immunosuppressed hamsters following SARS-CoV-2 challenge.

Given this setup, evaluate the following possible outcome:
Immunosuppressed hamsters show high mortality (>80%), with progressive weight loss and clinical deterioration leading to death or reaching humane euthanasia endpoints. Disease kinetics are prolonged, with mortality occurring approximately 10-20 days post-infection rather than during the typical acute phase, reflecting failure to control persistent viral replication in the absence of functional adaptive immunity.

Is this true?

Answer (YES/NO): NO